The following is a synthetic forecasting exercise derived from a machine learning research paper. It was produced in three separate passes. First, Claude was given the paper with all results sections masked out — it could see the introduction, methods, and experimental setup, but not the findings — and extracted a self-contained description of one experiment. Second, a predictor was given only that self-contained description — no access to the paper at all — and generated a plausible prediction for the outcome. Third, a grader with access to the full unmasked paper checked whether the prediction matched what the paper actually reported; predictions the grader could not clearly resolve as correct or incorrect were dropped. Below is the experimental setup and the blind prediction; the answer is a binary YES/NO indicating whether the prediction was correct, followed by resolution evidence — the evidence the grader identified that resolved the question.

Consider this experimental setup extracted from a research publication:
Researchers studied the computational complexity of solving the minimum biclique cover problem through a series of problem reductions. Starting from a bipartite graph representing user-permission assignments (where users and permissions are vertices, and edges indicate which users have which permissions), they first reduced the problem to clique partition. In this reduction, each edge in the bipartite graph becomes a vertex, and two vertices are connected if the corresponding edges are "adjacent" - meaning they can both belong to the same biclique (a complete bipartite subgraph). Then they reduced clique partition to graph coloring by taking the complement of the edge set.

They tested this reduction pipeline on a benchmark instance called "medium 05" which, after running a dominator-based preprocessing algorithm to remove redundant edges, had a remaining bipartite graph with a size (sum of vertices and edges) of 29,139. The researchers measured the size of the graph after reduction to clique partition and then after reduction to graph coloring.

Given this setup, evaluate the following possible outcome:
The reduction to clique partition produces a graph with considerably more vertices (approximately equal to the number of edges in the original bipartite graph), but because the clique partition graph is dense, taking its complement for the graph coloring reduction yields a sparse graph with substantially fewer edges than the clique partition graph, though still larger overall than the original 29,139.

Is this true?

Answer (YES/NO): NO